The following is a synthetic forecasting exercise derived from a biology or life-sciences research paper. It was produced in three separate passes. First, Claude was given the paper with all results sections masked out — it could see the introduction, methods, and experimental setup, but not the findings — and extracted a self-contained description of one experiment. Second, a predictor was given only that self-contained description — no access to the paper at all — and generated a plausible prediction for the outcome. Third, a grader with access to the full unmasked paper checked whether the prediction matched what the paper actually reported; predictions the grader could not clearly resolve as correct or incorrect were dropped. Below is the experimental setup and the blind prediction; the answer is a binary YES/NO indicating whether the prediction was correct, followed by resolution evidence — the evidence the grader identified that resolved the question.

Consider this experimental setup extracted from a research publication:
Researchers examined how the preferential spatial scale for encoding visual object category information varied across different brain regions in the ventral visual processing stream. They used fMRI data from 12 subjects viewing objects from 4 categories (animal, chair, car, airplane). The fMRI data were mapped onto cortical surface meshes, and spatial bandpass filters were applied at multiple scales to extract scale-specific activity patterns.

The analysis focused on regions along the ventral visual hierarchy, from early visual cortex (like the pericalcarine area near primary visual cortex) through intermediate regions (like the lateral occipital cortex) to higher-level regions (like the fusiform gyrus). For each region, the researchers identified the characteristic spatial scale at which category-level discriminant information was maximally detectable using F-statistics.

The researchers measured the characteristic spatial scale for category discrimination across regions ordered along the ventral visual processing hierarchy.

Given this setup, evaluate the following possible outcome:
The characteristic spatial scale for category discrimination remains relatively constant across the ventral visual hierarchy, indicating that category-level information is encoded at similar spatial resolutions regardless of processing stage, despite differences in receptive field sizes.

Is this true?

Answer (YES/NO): NO